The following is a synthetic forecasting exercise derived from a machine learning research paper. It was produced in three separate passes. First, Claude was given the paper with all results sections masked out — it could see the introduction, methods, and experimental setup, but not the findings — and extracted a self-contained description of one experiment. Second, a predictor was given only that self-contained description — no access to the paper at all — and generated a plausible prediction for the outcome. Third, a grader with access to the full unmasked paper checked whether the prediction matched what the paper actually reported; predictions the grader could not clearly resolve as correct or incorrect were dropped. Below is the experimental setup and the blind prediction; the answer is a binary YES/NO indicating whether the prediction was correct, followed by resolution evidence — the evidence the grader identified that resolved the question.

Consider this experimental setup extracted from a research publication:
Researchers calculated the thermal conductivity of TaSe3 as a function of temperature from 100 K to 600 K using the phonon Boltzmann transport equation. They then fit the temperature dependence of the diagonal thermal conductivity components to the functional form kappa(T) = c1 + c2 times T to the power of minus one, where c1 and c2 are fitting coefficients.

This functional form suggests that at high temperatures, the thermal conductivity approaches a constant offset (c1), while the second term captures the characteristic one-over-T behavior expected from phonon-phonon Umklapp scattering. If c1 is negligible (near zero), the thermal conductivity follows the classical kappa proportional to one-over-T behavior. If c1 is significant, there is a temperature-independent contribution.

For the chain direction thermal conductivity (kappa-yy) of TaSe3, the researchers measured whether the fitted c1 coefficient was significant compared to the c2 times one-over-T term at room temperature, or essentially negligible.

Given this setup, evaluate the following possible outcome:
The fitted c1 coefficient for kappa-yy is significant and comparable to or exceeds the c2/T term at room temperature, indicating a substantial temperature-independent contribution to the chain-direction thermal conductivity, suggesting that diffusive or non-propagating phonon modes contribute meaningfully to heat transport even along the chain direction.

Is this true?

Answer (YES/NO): NO